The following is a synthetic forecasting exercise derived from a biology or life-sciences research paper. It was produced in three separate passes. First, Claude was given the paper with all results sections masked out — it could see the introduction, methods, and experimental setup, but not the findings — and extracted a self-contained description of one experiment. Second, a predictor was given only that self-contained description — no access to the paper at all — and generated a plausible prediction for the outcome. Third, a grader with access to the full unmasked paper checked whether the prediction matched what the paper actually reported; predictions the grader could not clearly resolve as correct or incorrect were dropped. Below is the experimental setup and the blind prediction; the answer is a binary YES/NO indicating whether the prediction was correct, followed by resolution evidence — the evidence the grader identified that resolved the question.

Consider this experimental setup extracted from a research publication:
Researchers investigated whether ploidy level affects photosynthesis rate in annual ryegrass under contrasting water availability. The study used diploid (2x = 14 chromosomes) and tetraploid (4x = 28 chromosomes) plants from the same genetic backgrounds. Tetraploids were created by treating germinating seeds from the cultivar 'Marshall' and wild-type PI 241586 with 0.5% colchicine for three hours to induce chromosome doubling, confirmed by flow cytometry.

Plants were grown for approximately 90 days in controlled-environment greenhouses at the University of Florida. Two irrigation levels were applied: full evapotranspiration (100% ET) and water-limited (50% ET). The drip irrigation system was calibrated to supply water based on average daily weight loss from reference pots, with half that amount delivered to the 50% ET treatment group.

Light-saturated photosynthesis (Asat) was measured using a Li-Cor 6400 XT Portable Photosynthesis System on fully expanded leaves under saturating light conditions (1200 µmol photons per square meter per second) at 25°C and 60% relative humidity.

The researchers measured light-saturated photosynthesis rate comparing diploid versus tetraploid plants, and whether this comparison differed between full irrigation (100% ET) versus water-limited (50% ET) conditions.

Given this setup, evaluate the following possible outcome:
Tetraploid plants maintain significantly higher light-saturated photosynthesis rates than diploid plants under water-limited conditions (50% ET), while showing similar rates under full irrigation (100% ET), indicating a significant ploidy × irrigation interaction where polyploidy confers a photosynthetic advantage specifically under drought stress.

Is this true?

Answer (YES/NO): NO